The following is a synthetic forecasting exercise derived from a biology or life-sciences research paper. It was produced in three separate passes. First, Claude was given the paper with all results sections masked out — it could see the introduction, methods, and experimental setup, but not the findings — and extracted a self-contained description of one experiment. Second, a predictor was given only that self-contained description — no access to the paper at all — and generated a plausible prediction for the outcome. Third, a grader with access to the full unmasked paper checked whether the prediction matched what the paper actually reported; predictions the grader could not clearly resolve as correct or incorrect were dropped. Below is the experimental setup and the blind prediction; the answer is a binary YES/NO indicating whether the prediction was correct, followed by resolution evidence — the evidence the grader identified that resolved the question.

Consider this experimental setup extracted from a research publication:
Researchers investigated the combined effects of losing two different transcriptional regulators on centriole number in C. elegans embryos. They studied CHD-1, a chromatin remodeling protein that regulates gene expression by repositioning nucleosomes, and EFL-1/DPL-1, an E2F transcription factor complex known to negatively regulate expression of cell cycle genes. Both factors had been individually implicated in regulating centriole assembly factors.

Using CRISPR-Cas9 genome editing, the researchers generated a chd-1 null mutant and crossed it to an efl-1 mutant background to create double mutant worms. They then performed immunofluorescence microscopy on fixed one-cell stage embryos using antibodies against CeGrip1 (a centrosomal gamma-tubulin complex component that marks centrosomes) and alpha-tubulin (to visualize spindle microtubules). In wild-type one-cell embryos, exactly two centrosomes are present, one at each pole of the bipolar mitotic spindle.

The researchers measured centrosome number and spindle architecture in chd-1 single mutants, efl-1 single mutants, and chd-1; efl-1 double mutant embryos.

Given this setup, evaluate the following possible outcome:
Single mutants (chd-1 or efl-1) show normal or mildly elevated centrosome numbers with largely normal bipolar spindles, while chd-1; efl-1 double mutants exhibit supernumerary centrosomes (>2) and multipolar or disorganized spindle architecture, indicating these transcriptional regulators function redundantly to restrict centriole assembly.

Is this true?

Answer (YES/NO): NO